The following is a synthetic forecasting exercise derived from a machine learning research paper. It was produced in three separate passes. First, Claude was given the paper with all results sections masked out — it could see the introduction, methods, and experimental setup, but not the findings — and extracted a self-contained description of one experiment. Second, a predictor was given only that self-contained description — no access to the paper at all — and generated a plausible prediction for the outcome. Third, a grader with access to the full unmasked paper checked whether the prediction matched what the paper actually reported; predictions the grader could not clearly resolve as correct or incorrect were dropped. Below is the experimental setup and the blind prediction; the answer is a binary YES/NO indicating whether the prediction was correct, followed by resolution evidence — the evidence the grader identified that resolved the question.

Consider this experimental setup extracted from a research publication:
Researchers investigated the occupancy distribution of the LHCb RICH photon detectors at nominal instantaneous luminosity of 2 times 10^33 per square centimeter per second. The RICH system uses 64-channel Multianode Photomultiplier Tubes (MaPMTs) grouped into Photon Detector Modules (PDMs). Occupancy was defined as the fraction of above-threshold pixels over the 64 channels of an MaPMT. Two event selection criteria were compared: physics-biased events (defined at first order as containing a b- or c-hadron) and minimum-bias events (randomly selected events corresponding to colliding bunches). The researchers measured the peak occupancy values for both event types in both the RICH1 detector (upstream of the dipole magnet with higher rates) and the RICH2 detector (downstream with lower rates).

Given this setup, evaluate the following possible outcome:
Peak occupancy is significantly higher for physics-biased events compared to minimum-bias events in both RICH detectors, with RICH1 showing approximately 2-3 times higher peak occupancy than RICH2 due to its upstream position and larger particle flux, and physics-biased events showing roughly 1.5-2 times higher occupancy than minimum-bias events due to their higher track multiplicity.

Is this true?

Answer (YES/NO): YES